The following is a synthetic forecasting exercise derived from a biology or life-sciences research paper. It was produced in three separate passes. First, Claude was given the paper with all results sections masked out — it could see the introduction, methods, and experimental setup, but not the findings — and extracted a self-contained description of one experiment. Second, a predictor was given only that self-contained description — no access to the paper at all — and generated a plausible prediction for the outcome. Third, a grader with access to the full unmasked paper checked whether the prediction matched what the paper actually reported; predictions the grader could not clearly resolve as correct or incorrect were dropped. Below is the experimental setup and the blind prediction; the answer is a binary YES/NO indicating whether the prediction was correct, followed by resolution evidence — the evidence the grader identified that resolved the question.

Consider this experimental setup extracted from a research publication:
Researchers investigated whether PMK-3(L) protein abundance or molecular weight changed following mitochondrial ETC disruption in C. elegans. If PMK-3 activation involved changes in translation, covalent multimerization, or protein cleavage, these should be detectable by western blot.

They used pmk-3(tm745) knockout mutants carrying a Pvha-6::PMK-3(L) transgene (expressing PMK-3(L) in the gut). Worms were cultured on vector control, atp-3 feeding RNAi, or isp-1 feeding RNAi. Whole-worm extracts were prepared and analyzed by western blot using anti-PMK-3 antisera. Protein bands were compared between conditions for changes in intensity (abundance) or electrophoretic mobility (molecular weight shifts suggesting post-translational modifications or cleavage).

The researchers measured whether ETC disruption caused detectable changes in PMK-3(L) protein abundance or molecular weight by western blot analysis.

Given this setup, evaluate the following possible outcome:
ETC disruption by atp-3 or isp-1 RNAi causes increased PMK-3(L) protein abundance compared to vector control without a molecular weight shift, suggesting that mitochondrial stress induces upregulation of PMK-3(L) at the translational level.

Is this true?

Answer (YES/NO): NO